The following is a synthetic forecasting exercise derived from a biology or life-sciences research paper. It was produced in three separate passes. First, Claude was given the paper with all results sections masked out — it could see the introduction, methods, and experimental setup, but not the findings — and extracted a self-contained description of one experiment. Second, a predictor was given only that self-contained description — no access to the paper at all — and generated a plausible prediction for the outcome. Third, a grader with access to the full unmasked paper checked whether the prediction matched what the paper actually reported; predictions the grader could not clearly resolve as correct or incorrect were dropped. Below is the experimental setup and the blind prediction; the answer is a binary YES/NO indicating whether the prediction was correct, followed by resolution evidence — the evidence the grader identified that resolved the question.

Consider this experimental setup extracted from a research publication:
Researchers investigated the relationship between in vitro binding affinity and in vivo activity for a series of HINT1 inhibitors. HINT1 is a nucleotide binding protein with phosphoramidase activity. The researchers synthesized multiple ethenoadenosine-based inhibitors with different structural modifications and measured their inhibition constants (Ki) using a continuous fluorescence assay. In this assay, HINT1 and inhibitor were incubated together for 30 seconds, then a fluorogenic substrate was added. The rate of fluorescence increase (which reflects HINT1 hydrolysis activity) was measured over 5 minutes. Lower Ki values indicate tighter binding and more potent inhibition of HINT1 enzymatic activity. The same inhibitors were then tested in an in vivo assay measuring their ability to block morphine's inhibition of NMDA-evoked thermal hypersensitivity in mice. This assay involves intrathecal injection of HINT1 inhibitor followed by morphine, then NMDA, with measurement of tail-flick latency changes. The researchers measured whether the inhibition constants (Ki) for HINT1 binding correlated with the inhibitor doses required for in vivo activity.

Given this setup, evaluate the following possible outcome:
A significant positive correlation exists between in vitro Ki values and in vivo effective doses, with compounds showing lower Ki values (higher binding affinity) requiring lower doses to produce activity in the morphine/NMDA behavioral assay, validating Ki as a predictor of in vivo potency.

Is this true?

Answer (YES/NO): NO